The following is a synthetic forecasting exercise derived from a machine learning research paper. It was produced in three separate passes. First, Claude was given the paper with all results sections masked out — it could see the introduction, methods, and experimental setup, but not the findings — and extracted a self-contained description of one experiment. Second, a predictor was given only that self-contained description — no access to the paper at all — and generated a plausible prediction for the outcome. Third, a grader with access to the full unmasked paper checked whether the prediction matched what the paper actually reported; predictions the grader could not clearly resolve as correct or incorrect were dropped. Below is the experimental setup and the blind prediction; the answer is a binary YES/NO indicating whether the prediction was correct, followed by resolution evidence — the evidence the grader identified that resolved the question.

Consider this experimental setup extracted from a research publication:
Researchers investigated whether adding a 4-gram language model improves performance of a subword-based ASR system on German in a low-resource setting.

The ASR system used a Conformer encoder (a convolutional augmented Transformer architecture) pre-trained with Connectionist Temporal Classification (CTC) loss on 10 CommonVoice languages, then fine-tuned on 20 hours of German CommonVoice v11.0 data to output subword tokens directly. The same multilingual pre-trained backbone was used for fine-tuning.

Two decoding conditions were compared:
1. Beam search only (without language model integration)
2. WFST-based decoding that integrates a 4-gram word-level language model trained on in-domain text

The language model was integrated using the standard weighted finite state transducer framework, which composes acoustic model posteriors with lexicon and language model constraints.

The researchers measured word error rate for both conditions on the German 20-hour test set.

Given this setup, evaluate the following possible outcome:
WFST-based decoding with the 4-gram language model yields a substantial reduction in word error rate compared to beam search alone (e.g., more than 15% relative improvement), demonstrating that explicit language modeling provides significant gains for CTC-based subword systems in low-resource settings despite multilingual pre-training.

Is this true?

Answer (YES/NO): NO